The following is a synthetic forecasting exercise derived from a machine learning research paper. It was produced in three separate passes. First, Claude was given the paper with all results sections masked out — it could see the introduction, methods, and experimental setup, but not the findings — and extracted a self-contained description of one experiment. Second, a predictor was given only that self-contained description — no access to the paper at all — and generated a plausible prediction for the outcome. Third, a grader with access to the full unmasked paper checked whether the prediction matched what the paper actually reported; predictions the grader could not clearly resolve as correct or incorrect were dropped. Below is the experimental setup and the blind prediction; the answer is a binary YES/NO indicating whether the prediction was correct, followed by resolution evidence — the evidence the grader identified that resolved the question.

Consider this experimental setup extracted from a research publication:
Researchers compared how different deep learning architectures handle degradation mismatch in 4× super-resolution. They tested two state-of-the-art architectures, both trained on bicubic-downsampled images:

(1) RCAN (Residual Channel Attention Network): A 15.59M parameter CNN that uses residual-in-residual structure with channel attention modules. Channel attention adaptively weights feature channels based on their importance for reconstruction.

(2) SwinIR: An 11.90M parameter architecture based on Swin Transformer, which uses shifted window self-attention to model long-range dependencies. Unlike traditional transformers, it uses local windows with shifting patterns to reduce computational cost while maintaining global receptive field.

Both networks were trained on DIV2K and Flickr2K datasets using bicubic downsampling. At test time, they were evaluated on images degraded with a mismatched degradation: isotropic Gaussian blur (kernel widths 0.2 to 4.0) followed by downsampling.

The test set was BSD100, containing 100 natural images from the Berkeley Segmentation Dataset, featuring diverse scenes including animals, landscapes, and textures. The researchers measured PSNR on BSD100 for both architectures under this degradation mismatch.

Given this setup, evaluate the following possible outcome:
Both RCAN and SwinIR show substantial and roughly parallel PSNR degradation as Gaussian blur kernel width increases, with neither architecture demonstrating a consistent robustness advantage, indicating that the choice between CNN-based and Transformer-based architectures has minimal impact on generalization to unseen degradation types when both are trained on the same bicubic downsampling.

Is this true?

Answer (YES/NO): YES